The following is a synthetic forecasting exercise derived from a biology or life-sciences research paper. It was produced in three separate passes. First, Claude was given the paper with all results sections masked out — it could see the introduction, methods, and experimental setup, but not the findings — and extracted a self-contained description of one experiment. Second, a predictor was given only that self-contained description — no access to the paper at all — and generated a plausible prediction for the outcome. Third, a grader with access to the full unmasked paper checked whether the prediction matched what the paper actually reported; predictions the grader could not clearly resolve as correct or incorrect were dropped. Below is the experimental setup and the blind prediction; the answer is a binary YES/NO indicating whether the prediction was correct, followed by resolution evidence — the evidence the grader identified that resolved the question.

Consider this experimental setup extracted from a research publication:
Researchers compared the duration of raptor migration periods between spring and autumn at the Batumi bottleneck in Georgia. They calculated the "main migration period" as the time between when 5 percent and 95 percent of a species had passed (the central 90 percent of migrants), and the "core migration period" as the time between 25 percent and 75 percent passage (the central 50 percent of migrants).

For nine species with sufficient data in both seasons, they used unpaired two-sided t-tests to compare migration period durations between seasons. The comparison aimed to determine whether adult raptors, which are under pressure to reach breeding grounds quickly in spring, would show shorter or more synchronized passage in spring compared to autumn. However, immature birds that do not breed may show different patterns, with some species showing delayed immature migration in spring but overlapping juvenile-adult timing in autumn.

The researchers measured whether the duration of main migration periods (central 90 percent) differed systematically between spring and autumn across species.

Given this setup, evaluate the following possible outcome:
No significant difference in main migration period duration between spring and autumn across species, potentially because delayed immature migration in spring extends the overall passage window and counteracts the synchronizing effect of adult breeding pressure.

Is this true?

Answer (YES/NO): NO